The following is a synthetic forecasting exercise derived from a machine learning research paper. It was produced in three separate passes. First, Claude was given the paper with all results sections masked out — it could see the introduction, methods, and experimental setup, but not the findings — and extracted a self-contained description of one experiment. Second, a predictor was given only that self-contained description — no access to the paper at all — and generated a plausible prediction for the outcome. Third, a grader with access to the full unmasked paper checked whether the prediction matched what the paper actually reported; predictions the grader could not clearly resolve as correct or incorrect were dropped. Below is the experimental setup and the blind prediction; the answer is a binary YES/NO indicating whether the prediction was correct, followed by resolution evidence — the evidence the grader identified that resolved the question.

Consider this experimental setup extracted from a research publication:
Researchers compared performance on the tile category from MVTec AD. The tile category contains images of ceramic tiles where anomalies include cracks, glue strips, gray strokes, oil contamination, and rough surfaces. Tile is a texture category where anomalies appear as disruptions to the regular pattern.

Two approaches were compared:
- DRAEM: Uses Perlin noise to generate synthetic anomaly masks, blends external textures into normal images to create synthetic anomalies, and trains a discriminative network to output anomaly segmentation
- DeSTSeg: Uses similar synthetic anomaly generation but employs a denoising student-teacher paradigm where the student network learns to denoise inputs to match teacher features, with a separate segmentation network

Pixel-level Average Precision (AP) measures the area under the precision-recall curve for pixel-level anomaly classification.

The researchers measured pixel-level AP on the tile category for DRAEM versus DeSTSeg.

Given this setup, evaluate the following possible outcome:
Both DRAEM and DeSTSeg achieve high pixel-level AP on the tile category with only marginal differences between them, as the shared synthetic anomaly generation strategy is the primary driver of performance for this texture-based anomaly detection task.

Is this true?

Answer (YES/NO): NO